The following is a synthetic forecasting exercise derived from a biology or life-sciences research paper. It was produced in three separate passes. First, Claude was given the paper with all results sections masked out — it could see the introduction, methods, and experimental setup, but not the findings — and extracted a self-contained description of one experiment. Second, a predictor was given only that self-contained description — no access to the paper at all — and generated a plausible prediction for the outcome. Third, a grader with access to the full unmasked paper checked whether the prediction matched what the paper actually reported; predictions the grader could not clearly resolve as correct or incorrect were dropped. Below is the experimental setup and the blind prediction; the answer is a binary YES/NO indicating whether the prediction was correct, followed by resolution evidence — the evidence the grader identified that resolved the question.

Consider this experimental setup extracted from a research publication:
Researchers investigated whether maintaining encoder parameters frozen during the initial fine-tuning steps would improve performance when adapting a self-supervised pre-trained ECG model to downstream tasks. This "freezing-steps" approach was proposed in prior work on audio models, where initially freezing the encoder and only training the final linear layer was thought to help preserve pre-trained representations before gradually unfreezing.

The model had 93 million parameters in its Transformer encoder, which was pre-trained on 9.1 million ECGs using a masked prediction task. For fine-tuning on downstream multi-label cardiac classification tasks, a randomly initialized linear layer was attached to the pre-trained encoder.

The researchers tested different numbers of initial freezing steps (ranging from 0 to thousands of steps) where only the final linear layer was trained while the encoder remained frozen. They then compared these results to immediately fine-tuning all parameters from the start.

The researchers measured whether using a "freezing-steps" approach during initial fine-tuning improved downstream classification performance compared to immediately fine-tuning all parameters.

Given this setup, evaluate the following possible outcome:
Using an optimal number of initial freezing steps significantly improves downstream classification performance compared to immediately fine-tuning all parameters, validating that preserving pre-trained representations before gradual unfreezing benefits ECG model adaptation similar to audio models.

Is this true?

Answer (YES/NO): NO